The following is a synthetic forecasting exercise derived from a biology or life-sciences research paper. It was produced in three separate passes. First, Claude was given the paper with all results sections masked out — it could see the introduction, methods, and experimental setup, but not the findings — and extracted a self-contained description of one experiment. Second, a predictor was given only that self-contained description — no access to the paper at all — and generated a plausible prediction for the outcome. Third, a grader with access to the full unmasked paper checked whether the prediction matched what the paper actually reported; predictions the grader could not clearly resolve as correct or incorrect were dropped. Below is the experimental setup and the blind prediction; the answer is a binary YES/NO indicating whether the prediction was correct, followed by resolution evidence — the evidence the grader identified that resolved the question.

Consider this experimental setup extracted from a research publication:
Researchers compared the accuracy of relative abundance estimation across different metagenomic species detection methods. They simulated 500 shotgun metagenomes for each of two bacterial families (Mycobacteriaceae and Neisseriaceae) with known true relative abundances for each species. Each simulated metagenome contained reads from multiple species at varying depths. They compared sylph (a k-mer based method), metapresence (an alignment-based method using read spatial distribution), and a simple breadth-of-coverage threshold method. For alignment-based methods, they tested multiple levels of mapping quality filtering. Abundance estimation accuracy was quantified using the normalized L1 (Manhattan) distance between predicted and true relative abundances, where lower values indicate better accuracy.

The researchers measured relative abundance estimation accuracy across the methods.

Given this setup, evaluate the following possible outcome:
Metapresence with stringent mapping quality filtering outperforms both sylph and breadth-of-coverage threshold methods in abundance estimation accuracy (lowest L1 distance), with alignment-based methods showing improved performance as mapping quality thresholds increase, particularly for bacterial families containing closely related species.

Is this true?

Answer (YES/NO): NO